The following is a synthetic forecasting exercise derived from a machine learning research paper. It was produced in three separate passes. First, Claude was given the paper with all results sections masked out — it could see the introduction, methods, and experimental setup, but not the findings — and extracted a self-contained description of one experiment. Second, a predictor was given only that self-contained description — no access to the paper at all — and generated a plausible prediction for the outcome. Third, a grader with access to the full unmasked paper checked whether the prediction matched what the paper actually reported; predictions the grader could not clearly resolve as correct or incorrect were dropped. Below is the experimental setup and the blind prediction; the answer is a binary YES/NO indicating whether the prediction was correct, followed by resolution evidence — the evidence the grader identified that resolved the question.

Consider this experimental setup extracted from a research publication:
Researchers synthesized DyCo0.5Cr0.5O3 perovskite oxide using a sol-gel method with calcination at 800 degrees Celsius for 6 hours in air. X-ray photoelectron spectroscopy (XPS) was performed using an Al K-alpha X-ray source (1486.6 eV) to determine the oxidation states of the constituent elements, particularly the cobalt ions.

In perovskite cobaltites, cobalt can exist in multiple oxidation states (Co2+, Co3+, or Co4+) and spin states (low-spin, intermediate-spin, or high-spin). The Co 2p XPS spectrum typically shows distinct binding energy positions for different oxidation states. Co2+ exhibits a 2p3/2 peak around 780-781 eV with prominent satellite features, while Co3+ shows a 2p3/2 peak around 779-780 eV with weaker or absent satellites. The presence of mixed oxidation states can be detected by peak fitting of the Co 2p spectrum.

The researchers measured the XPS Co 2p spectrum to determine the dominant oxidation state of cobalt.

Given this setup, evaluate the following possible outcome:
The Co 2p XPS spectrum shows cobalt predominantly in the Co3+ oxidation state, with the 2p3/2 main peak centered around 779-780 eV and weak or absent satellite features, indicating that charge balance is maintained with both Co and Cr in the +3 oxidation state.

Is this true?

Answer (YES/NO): NO